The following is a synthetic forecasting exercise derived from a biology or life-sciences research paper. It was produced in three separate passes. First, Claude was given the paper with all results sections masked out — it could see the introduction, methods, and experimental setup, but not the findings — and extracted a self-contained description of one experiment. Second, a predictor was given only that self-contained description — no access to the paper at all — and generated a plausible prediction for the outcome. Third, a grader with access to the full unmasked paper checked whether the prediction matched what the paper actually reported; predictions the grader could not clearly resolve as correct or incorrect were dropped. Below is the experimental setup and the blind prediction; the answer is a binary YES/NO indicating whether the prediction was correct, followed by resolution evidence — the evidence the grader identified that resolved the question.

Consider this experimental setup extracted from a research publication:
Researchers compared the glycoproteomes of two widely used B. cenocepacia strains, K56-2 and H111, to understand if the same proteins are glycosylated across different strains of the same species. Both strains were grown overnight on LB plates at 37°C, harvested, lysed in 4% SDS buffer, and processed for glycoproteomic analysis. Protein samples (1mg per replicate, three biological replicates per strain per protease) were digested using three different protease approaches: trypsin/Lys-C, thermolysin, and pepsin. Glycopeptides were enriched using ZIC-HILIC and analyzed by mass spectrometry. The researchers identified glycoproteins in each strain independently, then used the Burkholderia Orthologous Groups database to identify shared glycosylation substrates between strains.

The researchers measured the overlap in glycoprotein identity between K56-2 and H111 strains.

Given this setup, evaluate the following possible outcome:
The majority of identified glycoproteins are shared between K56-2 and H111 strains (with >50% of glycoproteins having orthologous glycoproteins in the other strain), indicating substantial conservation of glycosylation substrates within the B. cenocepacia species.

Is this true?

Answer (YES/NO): YES